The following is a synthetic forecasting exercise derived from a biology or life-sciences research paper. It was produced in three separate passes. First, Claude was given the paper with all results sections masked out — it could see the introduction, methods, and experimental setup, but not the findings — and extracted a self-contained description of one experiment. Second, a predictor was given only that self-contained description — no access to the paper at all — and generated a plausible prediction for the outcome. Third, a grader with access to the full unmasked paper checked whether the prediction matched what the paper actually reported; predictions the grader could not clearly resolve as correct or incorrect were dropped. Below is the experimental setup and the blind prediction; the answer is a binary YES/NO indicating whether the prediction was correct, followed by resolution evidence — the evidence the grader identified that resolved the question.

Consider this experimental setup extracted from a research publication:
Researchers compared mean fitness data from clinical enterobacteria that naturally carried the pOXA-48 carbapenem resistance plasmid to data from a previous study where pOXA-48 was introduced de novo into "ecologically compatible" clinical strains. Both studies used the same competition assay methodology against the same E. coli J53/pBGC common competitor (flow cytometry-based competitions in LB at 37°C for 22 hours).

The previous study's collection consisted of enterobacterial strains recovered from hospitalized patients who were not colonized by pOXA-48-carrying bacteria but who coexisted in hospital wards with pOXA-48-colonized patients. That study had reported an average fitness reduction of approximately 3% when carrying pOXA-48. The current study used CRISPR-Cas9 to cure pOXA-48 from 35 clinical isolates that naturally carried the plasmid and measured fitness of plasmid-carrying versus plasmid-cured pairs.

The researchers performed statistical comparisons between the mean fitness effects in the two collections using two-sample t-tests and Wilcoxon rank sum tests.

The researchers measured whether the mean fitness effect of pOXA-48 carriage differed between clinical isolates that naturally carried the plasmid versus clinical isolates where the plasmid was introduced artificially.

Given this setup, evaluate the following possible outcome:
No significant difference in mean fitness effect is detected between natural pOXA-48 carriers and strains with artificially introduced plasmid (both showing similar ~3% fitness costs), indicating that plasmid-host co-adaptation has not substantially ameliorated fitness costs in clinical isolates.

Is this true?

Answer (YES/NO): YES